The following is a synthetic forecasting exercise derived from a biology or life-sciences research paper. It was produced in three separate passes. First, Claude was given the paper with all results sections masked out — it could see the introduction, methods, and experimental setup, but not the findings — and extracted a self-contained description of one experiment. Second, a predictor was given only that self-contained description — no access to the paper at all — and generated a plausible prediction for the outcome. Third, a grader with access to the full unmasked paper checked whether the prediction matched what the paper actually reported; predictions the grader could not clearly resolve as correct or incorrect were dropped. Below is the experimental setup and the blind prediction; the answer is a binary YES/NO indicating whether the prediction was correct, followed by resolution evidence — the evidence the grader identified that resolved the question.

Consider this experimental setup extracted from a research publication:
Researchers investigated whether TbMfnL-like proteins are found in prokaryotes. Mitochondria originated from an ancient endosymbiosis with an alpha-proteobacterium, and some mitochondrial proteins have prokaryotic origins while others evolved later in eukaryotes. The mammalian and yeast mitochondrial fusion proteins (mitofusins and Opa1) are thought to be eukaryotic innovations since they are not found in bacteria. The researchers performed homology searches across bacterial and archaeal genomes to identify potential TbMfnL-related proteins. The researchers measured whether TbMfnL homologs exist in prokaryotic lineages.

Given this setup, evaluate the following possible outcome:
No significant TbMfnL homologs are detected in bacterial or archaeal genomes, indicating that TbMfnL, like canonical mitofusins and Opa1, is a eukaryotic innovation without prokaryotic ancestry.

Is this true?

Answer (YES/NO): NO